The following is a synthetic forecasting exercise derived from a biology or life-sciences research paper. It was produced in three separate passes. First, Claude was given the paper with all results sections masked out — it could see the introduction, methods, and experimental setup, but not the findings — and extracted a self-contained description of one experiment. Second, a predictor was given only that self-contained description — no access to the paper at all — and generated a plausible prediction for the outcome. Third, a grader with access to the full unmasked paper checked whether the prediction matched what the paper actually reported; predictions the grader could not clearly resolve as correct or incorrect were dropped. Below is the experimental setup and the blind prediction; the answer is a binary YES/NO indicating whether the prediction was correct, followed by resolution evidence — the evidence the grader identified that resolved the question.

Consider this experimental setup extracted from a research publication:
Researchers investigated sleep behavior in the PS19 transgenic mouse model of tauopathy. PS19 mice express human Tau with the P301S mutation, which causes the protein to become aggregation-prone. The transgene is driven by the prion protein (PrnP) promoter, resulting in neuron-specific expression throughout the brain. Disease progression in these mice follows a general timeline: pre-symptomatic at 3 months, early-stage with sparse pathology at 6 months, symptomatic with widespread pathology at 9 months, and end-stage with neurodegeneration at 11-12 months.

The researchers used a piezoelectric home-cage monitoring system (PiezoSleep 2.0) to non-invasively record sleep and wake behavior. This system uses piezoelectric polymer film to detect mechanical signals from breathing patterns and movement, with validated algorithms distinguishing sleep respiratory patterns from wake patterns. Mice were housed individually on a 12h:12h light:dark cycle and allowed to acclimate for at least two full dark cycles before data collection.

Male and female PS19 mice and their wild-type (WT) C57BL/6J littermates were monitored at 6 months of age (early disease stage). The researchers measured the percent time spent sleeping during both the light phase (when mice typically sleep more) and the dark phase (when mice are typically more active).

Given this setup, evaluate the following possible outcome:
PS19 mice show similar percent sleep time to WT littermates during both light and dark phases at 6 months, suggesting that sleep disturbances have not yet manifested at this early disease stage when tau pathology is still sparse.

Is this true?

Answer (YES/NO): NO